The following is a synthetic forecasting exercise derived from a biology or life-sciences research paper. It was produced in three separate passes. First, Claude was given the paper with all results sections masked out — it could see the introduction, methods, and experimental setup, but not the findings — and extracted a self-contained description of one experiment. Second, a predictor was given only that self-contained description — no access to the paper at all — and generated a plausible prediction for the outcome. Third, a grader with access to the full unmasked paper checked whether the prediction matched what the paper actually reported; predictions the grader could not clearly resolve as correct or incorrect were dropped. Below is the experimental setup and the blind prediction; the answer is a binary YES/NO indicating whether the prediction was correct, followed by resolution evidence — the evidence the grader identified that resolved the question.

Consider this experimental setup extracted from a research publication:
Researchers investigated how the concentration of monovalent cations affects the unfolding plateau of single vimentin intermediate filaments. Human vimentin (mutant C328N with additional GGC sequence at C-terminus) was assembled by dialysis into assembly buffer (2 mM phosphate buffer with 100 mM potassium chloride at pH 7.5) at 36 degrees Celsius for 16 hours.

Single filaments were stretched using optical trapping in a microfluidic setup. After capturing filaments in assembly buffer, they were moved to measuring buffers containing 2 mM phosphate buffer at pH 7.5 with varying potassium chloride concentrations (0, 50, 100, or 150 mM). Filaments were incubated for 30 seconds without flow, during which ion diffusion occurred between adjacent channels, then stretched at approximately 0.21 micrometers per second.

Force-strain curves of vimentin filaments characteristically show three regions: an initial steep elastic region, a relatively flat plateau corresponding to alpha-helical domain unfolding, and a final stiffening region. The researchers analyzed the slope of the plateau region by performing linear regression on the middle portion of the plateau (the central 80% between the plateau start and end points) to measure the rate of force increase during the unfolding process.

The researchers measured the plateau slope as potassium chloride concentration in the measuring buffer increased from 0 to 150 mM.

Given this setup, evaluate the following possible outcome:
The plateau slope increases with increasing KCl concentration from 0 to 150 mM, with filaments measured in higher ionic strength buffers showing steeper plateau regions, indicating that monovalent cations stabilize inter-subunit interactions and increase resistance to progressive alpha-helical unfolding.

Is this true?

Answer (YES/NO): NO